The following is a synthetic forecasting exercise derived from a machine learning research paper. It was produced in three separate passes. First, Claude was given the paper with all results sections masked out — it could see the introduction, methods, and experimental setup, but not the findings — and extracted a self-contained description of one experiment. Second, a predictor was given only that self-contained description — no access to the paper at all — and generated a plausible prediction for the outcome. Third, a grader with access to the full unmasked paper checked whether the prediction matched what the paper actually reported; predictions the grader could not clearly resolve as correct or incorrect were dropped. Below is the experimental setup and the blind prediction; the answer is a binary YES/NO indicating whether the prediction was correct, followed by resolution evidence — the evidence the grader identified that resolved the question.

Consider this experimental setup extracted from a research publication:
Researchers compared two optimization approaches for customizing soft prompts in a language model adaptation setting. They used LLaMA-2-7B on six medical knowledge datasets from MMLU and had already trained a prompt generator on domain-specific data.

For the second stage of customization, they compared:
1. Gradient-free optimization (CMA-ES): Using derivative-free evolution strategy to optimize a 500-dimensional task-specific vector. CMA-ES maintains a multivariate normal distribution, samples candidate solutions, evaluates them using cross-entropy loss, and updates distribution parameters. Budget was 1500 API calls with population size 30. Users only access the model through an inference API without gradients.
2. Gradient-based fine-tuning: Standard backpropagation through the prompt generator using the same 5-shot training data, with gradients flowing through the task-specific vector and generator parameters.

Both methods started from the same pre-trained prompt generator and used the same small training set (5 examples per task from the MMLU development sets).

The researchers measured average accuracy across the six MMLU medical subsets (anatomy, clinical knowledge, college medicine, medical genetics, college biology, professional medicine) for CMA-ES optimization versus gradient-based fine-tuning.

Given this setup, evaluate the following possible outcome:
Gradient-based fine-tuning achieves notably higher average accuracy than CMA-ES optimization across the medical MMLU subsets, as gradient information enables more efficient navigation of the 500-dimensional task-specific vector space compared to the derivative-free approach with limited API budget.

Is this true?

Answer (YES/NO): NO